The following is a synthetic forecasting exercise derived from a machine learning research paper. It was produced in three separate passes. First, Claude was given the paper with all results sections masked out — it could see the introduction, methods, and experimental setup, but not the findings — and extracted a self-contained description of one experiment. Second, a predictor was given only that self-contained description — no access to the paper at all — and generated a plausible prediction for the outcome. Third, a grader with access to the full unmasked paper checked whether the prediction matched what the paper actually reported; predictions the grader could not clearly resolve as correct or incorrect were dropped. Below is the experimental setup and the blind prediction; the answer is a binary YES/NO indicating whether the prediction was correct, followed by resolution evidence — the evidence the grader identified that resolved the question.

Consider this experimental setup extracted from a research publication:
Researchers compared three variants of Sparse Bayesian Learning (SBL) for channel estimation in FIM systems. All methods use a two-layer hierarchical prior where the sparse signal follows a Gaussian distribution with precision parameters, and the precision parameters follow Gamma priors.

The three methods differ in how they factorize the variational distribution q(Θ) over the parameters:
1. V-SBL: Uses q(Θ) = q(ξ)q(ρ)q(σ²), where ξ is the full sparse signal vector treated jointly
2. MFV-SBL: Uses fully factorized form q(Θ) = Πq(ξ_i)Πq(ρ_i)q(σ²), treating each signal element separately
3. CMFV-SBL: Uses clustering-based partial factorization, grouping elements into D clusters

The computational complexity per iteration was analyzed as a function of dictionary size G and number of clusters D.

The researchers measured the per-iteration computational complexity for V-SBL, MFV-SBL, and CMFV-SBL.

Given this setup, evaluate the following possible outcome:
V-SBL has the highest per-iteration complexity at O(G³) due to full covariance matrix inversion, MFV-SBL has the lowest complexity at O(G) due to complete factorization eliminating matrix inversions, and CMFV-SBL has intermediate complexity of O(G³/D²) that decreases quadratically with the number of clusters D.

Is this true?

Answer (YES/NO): NO